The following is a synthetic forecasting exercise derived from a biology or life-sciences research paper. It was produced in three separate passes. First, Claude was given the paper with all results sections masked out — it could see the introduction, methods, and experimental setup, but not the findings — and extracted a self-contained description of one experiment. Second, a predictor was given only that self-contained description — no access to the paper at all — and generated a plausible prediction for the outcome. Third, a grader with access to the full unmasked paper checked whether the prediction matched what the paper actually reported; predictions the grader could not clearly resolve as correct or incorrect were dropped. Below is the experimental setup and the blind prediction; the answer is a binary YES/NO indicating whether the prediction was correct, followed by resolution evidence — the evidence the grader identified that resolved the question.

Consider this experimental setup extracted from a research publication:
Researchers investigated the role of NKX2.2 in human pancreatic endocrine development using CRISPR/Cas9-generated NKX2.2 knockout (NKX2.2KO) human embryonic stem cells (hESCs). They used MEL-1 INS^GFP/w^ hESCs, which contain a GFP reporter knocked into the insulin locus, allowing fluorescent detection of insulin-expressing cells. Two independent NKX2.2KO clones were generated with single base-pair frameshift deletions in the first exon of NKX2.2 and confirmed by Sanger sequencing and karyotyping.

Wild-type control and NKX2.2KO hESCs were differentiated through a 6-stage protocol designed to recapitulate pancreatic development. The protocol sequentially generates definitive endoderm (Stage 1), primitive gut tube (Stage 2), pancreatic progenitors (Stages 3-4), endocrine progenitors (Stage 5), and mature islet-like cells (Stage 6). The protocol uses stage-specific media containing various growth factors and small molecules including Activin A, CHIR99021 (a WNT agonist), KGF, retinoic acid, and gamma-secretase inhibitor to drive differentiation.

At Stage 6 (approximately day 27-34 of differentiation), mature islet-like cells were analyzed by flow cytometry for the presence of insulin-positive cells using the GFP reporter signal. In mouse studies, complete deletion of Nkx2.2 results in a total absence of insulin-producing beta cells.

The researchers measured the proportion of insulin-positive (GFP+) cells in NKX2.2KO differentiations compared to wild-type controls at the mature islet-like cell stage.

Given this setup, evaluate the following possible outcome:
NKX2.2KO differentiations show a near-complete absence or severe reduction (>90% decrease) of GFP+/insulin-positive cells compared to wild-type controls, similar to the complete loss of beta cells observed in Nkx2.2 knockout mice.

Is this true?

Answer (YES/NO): NO